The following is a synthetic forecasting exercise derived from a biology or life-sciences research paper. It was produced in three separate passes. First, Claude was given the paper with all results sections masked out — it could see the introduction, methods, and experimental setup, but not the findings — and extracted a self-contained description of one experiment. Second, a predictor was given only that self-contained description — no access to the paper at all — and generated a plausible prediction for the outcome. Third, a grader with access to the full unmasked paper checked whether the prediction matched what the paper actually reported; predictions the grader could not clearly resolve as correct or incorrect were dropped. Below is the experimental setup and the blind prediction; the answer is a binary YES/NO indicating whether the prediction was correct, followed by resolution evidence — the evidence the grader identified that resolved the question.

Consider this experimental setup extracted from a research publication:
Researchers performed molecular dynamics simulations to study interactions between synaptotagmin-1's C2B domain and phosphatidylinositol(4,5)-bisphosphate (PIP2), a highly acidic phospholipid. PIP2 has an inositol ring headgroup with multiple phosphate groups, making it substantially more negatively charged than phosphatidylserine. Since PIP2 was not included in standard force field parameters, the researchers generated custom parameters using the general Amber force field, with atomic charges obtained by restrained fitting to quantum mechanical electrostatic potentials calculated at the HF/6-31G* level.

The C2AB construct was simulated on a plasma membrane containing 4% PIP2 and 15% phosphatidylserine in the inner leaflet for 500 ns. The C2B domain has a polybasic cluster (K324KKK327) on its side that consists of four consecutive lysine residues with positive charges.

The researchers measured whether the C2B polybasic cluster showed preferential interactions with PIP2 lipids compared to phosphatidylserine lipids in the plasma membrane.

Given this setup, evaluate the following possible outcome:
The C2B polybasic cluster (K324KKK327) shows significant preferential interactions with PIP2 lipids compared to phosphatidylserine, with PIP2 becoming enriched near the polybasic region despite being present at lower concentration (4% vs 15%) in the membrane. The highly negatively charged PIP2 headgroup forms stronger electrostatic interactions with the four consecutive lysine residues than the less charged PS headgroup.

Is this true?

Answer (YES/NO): YES